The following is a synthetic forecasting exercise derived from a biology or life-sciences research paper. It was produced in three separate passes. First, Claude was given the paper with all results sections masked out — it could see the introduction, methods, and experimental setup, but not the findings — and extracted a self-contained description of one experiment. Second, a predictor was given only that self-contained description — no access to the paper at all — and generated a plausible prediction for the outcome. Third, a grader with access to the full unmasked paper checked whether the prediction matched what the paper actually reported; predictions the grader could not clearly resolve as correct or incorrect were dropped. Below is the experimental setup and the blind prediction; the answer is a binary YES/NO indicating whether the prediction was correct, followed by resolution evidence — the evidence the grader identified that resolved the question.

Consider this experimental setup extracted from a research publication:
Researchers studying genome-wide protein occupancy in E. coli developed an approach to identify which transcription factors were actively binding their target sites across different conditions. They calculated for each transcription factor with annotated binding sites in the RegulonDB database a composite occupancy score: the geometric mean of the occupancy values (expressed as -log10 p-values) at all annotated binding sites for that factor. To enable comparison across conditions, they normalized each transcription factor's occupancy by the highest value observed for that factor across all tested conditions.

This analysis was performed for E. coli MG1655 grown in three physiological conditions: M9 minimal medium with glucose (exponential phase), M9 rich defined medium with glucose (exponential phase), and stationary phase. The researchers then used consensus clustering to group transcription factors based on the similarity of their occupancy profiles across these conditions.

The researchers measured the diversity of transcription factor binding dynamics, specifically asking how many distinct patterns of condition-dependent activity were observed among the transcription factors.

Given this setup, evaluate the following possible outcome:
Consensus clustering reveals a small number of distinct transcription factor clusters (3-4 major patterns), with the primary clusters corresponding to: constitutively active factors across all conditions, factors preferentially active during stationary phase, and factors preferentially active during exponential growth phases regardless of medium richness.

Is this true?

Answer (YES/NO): NO